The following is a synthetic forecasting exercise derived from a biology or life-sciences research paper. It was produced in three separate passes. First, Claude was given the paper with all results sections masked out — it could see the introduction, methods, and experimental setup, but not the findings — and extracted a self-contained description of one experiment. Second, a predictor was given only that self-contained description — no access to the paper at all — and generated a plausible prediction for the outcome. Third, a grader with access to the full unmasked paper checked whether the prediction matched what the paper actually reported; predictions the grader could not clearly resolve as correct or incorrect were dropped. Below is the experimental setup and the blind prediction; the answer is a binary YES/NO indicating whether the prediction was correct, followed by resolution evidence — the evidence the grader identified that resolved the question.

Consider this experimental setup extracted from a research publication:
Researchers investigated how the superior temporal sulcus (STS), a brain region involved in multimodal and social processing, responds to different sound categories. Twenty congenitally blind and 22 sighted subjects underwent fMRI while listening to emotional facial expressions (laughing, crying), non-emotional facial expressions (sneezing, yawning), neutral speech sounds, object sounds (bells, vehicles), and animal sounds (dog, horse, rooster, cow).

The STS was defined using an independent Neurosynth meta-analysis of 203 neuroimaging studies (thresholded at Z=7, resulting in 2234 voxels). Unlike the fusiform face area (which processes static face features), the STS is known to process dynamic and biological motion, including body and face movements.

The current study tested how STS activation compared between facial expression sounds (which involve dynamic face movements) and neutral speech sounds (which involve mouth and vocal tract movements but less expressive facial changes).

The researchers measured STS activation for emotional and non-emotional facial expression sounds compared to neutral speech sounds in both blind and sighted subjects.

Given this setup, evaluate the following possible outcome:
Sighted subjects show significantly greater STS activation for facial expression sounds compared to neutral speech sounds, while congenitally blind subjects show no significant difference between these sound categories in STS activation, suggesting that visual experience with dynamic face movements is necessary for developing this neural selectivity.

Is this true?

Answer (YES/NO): NO